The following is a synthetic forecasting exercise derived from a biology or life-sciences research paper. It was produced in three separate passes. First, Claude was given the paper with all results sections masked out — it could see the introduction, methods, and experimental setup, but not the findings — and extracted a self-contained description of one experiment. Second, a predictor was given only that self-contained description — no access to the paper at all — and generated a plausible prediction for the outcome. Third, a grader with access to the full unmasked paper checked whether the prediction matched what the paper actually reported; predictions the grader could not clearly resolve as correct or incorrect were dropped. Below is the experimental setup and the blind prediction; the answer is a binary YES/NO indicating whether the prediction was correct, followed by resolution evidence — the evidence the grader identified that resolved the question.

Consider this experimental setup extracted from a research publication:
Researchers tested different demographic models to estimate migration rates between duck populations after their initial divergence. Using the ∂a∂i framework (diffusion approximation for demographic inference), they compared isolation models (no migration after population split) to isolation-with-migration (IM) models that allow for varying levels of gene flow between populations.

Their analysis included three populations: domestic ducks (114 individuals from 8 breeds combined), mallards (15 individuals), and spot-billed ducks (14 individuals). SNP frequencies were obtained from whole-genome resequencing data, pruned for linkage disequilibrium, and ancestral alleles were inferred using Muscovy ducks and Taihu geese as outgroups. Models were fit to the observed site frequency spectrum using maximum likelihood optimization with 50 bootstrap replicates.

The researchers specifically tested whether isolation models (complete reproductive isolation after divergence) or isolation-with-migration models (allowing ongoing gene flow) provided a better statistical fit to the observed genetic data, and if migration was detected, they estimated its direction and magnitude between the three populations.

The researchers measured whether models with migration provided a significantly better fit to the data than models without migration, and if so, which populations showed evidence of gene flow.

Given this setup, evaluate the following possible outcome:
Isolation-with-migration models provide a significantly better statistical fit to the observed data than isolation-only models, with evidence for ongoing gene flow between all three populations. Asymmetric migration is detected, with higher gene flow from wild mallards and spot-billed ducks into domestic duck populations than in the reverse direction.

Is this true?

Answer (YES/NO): NO